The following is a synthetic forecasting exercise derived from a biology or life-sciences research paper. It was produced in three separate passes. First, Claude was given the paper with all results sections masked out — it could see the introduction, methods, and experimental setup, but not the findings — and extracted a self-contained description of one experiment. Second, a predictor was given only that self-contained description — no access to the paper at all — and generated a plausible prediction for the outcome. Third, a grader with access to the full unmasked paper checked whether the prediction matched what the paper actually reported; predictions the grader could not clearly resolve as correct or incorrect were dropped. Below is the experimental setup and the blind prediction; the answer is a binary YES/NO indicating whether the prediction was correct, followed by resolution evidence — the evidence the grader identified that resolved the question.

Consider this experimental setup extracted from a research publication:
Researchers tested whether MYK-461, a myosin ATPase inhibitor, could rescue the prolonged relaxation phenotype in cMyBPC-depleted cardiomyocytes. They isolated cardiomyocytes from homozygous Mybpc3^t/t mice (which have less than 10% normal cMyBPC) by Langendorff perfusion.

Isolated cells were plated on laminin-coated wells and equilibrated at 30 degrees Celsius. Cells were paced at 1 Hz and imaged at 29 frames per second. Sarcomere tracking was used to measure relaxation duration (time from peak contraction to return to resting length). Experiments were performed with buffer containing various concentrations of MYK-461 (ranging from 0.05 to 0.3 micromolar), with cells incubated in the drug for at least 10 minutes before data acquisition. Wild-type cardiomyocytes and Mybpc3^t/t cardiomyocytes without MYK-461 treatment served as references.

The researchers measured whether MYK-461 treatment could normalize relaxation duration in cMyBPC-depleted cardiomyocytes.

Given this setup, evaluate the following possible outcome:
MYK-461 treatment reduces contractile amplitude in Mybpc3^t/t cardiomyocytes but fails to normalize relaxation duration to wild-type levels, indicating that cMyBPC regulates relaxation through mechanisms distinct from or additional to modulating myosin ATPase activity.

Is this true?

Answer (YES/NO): NO